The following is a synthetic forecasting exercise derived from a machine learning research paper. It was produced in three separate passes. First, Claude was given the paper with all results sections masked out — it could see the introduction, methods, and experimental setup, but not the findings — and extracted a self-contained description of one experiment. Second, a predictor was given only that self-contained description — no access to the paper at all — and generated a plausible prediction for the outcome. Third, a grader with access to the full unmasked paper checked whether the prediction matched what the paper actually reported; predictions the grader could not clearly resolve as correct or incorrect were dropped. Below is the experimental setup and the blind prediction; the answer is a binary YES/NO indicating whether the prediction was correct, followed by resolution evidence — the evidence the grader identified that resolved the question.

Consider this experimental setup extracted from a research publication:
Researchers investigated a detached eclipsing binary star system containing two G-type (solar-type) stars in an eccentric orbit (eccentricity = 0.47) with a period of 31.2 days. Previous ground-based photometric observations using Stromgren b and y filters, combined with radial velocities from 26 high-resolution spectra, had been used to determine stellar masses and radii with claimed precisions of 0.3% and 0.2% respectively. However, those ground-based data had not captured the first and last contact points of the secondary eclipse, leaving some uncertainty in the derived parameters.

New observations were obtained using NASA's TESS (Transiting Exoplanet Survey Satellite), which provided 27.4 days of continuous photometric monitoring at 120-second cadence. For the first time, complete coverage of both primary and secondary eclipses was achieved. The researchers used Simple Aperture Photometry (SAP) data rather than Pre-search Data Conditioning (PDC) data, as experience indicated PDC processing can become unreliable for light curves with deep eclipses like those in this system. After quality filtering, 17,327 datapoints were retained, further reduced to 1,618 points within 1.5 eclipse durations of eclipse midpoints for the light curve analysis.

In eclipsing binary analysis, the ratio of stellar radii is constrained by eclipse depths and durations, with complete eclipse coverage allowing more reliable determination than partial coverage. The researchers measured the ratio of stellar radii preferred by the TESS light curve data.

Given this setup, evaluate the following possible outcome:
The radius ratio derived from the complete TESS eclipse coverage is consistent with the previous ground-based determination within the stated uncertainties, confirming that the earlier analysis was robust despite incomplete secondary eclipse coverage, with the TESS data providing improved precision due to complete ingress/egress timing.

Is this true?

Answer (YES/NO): NO